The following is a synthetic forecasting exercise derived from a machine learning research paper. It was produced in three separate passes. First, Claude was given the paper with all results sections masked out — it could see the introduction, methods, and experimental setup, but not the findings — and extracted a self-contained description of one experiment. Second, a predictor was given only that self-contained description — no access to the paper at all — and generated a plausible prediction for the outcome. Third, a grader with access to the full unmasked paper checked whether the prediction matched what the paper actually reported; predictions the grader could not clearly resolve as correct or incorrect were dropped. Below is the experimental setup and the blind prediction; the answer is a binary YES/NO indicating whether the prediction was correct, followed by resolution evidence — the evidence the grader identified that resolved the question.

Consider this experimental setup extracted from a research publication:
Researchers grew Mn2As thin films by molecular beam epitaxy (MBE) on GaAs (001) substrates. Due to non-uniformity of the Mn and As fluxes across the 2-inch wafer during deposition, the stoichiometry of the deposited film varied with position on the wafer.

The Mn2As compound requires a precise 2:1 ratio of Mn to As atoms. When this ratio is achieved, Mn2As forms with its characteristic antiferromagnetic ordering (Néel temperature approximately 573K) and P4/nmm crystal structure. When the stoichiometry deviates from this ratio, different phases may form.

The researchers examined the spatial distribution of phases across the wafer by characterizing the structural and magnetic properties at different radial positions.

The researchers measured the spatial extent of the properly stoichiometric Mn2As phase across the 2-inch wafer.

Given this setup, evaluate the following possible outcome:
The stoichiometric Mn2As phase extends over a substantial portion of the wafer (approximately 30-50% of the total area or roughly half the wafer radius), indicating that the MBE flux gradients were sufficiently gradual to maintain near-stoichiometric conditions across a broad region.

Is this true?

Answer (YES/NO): NO